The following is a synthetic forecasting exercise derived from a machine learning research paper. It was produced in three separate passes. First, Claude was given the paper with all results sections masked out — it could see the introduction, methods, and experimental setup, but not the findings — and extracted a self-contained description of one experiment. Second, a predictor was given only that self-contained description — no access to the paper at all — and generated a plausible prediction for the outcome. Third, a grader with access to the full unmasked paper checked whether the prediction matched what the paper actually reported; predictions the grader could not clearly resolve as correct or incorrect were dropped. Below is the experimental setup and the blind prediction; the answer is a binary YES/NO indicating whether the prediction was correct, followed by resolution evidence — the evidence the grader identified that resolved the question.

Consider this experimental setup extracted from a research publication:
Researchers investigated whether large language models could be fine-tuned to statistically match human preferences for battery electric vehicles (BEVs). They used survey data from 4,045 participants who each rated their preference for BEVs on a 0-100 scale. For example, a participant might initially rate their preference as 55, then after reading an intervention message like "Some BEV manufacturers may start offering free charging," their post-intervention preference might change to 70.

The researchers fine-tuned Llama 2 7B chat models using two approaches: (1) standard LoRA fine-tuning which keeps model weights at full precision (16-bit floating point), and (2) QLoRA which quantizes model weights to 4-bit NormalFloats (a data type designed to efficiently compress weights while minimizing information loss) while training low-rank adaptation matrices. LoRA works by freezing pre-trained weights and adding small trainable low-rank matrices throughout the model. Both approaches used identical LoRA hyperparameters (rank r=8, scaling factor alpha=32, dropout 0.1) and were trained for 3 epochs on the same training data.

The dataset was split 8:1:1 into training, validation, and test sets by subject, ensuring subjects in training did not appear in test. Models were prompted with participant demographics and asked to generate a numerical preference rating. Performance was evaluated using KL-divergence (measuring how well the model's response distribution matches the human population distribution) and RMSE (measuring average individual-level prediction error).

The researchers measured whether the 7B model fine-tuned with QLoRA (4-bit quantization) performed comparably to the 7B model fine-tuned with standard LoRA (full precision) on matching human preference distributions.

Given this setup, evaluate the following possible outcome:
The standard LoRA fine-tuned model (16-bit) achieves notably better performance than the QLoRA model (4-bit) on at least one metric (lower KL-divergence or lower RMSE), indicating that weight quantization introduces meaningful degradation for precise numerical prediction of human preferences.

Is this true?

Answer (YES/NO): NO